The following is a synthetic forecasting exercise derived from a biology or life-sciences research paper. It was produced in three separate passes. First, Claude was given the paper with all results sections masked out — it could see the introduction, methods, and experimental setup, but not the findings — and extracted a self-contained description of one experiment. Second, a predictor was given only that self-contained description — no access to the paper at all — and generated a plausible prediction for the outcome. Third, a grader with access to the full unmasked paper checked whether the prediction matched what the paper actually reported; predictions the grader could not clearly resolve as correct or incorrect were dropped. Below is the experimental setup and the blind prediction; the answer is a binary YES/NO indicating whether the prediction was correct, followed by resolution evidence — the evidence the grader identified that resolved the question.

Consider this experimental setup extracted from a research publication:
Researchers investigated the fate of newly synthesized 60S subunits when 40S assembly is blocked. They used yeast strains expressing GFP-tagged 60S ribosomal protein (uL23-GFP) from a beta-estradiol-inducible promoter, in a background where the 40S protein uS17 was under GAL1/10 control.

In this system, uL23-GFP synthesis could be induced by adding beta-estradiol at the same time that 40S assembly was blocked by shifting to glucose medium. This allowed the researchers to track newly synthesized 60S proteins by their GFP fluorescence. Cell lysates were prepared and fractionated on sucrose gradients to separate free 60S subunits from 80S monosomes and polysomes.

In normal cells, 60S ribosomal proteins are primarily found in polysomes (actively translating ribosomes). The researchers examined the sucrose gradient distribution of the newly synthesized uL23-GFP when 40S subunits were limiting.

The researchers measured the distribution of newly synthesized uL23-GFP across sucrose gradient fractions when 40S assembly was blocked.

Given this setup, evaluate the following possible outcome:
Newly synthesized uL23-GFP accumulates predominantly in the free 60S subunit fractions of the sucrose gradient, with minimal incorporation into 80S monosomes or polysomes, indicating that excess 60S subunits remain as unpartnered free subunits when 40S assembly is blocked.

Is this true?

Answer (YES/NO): NO